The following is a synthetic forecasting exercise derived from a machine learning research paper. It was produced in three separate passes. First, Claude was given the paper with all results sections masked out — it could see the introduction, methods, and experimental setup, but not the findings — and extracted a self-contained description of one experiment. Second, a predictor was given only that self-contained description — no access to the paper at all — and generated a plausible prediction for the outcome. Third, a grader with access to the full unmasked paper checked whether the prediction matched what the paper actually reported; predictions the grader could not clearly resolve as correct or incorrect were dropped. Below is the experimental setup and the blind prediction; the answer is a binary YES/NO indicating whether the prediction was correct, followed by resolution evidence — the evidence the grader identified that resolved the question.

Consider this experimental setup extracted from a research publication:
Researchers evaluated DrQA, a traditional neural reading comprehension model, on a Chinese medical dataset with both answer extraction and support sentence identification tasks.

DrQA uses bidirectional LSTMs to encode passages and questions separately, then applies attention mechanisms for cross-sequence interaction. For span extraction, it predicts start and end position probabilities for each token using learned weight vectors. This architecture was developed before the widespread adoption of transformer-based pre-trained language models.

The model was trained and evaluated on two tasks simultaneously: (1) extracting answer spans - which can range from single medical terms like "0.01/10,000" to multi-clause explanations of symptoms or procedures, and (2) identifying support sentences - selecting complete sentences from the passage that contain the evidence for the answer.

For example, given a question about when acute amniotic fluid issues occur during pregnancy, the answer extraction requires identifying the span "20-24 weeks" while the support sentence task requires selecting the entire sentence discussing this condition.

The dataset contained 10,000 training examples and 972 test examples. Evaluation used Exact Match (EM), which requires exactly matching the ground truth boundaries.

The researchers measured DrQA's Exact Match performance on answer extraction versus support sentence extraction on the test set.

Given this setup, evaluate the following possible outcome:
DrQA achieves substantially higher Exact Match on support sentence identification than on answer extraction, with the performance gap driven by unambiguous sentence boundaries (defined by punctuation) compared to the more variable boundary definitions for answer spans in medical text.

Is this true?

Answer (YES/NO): NO